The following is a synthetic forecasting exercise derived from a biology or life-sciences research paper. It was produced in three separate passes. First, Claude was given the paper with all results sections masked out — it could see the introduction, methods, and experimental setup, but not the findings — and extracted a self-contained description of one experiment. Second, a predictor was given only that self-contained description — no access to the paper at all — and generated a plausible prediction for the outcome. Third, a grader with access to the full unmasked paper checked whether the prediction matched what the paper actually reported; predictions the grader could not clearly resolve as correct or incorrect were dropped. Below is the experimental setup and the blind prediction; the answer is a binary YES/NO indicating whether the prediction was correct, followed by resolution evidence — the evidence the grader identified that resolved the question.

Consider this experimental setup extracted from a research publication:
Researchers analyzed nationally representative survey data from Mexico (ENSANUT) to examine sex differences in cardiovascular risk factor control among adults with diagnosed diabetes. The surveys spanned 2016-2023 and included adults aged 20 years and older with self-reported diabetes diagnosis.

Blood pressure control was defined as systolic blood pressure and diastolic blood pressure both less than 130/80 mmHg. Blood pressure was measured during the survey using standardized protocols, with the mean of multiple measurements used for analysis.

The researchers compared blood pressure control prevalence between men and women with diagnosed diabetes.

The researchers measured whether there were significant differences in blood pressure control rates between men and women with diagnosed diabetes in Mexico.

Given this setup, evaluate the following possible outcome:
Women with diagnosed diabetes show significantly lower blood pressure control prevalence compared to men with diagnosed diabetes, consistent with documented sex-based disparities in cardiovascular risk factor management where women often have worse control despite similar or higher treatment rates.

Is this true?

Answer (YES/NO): NO